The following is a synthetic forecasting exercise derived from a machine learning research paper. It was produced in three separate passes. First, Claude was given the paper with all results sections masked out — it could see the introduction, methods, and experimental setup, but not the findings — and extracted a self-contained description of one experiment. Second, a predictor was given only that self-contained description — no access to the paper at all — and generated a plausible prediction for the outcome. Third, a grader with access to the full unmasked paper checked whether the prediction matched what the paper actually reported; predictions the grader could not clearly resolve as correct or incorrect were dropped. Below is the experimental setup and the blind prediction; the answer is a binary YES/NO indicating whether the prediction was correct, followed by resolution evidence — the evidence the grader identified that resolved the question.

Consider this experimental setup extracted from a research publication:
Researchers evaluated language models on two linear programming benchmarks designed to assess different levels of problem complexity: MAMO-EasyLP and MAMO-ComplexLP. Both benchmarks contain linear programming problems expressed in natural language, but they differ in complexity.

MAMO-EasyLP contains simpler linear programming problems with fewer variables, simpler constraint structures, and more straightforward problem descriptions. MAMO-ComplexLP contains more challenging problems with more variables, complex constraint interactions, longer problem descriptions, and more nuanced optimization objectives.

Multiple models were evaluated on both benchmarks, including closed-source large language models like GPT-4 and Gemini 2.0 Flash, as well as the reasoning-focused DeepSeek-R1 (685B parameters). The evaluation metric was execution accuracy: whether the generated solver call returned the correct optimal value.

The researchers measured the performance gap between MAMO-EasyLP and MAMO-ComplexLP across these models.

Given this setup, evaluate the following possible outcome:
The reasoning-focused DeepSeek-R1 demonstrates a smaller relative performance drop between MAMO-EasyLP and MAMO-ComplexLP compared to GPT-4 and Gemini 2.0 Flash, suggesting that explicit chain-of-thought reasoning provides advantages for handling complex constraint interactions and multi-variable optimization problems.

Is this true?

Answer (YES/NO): YES